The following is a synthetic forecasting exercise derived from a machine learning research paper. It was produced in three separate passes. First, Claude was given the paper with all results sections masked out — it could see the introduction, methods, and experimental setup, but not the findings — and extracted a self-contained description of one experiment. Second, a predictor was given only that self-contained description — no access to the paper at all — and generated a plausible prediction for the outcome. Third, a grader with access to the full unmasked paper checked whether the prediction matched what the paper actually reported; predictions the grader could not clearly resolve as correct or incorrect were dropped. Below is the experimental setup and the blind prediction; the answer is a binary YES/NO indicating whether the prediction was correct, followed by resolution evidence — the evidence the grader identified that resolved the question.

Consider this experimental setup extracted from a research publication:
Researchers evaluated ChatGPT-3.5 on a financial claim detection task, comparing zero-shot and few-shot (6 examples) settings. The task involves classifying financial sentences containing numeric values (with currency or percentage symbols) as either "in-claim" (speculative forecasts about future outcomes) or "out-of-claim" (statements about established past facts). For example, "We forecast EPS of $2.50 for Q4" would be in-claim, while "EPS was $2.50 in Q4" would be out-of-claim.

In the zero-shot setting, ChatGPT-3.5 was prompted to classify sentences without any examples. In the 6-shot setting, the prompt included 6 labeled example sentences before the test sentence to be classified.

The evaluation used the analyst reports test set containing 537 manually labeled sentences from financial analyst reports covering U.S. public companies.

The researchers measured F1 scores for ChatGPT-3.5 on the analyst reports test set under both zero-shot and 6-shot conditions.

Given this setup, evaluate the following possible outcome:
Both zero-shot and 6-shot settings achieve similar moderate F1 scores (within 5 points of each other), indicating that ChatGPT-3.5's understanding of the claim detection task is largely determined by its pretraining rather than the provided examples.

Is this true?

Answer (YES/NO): NO